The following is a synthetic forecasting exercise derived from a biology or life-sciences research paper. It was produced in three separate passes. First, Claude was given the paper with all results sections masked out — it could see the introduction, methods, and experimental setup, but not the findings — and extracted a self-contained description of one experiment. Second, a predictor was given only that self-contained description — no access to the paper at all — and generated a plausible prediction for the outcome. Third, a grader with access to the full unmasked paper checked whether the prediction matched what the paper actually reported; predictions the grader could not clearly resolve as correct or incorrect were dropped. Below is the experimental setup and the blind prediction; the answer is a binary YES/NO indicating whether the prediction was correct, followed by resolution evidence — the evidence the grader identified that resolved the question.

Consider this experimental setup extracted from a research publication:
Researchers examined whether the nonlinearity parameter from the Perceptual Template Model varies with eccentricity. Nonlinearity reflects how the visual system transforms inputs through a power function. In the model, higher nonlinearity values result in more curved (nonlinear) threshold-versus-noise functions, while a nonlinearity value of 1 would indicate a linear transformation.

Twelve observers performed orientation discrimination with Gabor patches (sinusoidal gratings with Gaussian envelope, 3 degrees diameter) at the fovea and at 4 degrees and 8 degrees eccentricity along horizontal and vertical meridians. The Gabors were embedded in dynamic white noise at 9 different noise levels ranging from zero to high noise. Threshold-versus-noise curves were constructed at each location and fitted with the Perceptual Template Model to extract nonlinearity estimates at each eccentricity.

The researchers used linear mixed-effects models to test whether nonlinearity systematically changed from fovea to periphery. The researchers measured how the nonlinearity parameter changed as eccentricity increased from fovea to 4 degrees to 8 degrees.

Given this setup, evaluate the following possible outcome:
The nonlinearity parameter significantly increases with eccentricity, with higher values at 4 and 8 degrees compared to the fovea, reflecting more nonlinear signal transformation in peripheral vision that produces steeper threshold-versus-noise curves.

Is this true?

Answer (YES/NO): NO